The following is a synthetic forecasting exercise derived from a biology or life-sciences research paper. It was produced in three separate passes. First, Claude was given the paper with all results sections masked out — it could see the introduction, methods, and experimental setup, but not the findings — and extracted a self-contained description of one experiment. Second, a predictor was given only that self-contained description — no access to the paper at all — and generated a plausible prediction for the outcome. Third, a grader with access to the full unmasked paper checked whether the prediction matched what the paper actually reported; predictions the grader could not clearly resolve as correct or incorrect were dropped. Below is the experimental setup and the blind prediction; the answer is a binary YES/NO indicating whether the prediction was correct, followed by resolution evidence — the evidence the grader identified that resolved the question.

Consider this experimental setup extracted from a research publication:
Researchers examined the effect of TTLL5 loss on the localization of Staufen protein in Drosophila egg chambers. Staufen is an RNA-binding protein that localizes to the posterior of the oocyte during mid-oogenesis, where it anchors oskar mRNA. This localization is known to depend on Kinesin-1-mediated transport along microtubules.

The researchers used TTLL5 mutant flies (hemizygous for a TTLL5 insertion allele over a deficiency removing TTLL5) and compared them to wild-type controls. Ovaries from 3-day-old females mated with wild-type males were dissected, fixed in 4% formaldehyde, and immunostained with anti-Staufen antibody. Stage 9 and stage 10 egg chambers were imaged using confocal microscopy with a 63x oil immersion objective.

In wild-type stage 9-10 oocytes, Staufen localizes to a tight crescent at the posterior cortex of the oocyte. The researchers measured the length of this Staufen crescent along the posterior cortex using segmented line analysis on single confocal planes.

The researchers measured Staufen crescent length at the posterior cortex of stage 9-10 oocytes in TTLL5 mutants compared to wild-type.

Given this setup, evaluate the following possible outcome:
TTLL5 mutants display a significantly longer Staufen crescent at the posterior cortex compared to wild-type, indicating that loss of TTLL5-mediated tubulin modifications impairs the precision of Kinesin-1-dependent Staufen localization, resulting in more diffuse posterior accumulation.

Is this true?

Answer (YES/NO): YES